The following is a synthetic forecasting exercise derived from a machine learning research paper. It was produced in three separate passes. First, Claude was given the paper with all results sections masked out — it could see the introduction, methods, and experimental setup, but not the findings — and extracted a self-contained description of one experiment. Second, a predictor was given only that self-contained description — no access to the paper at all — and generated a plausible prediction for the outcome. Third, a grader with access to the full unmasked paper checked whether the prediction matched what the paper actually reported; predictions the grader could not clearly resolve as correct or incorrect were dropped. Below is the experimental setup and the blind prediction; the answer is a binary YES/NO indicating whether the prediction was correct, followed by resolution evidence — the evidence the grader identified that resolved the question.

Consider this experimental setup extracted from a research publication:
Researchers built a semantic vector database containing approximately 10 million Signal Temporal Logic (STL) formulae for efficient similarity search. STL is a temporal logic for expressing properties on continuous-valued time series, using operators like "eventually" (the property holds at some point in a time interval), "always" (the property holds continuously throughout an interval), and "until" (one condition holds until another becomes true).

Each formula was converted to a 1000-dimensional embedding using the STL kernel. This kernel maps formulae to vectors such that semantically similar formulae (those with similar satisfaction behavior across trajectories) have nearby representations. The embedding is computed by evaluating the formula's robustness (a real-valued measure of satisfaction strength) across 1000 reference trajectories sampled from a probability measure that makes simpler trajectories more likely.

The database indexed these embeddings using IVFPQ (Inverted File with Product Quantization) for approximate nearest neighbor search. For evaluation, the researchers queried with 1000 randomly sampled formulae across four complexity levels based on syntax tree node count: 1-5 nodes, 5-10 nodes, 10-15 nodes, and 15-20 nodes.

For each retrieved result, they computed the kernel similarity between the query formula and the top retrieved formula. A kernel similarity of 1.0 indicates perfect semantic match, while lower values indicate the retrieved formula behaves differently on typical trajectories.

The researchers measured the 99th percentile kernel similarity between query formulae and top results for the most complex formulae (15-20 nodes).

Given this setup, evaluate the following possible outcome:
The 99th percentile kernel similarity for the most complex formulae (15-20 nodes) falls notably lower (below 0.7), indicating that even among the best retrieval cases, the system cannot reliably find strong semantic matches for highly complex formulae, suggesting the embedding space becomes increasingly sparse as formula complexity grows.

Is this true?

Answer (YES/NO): NO